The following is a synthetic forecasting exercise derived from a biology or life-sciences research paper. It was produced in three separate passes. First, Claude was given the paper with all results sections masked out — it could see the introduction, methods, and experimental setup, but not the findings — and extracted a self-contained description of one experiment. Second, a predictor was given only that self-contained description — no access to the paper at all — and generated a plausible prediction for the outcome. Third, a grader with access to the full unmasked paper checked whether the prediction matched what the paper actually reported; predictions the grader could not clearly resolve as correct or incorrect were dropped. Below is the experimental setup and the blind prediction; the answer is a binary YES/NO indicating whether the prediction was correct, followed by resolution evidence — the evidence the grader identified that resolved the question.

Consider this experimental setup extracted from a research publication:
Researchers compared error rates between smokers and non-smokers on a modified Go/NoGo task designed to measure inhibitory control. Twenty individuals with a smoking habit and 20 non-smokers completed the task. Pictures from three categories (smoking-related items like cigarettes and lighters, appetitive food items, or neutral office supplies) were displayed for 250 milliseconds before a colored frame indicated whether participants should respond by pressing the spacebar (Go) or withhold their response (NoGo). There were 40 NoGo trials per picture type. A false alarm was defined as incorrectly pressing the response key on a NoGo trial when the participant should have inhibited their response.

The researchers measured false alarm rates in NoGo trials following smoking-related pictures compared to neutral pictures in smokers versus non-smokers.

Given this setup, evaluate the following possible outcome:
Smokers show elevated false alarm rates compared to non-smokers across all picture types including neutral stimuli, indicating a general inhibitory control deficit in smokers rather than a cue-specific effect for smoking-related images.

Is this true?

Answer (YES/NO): NO